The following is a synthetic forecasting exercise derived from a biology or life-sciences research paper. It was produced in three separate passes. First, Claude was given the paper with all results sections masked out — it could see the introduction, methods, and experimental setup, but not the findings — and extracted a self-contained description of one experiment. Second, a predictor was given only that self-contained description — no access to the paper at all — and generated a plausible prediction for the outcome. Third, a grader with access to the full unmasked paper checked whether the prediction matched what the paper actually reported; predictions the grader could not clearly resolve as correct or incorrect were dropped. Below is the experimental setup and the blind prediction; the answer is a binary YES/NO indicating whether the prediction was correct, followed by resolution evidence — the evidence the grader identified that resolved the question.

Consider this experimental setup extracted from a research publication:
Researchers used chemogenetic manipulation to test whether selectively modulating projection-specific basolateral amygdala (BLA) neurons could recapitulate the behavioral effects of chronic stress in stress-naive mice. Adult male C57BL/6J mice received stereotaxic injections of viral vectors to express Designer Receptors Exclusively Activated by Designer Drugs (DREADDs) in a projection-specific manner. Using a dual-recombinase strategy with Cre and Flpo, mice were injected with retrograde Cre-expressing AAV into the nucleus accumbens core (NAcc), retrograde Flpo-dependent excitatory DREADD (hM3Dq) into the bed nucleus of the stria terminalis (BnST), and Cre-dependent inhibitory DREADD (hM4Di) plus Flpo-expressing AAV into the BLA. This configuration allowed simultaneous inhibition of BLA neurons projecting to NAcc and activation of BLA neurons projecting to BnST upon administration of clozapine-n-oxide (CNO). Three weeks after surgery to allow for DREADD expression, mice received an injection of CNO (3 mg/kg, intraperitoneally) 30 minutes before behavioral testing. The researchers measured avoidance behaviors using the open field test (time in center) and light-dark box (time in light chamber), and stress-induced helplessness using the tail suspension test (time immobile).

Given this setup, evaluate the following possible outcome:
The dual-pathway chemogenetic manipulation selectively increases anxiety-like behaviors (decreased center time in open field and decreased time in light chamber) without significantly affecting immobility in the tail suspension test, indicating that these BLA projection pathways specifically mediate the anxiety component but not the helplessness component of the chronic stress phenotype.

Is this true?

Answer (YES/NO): NO